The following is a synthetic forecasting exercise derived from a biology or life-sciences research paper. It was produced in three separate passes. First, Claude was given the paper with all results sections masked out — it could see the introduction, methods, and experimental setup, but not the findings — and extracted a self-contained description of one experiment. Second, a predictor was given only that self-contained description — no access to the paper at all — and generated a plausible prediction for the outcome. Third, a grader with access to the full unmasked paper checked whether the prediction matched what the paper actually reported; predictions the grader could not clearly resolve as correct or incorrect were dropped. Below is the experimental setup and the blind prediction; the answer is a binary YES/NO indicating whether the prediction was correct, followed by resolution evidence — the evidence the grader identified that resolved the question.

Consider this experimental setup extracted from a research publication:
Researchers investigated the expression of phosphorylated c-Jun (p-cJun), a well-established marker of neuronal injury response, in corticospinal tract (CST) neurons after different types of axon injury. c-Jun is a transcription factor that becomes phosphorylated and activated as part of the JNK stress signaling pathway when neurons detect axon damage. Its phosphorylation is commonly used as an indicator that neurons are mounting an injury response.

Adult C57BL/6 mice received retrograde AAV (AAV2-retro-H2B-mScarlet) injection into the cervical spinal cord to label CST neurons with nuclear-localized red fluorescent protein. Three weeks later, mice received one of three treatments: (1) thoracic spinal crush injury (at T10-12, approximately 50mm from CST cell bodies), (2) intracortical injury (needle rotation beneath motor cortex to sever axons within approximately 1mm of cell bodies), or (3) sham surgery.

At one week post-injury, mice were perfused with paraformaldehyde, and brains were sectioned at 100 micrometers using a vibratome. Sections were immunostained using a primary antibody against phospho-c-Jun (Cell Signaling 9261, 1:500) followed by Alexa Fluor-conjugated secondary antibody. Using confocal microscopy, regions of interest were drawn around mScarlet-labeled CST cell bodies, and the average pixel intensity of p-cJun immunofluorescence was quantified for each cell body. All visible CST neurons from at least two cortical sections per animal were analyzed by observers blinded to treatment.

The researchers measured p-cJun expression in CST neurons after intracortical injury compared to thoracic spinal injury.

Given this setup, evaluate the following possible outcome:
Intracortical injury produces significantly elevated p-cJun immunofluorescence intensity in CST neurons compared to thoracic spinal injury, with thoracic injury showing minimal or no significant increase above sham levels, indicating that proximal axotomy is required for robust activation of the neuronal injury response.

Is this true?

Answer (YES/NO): YES